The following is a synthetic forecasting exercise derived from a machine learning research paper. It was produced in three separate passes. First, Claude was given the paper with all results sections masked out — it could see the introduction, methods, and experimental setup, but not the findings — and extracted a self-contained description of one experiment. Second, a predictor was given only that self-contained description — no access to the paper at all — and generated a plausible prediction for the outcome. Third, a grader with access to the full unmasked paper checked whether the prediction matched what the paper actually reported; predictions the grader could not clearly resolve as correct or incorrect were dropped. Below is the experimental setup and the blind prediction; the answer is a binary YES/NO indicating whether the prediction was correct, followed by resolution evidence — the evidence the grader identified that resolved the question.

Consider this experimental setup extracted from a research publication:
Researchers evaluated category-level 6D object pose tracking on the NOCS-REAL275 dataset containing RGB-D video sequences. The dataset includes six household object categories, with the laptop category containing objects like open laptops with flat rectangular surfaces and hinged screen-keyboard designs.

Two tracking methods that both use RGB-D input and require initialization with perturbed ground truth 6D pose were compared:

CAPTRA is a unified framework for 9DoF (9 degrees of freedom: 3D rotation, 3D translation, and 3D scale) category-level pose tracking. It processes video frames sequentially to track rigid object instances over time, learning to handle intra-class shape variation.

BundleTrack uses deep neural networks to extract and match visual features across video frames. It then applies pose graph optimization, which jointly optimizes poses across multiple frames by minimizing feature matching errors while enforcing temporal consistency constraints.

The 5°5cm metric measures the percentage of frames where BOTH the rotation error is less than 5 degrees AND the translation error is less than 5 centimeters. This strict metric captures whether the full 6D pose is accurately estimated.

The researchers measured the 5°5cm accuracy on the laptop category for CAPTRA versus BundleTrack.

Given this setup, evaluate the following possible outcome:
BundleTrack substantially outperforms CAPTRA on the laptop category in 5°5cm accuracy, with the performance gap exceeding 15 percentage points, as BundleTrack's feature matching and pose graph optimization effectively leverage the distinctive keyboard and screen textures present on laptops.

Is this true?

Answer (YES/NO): NO